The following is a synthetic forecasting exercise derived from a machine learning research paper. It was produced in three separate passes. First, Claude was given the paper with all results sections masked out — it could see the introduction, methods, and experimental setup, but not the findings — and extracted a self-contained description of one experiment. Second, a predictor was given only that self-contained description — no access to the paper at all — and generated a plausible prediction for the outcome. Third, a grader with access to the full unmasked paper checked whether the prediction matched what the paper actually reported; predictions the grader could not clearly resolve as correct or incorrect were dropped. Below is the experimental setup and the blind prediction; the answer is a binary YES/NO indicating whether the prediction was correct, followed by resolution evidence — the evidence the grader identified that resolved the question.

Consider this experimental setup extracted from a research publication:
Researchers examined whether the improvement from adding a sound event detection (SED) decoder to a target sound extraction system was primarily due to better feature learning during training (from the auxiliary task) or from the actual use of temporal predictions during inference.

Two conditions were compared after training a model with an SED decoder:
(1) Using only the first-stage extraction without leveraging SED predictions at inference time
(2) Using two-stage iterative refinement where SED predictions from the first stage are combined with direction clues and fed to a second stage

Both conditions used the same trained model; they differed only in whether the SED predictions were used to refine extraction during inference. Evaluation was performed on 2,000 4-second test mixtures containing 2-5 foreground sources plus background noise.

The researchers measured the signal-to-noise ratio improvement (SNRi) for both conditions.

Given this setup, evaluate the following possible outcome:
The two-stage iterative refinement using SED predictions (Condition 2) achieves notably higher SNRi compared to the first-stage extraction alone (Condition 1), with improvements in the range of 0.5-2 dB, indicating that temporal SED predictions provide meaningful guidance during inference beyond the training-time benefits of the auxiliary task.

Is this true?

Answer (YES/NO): NO